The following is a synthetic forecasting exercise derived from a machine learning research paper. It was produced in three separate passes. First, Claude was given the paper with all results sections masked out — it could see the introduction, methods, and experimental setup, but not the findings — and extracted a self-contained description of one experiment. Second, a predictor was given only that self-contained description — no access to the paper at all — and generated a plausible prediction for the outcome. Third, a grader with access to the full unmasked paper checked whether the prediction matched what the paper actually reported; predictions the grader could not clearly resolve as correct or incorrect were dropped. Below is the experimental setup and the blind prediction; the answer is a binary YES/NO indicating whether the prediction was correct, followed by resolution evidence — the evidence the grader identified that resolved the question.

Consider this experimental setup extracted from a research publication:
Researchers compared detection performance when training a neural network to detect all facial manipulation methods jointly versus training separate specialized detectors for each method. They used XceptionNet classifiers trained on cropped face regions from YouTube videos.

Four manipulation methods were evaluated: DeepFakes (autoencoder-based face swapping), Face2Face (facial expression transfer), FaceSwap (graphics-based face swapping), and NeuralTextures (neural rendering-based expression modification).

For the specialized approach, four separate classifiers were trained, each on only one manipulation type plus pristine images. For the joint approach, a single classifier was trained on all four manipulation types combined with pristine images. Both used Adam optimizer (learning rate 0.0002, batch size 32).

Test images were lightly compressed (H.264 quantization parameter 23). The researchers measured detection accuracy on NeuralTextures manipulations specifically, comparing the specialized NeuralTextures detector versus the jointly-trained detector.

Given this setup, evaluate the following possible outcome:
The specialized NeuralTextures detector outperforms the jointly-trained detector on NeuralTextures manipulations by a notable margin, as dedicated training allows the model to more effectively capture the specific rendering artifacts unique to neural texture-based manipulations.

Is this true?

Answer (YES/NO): YES